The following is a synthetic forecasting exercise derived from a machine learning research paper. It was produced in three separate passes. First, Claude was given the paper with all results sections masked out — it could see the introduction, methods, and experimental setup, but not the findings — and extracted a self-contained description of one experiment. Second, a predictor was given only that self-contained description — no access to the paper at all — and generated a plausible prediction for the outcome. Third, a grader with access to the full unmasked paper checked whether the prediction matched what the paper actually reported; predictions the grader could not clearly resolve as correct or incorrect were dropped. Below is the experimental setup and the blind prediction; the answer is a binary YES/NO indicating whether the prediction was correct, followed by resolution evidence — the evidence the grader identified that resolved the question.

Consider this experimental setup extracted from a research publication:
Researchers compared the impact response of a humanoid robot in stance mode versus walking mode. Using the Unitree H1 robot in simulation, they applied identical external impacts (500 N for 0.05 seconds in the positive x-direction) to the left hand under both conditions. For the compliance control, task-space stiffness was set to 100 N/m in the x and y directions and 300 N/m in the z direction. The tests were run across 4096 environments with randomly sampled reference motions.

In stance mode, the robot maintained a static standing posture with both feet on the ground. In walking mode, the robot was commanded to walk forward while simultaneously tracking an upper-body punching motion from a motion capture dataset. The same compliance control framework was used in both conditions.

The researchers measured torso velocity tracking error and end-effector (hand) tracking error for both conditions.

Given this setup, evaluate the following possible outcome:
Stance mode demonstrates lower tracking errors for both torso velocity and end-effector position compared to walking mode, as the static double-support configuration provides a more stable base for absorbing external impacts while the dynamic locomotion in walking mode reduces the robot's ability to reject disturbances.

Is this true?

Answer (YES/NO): NO